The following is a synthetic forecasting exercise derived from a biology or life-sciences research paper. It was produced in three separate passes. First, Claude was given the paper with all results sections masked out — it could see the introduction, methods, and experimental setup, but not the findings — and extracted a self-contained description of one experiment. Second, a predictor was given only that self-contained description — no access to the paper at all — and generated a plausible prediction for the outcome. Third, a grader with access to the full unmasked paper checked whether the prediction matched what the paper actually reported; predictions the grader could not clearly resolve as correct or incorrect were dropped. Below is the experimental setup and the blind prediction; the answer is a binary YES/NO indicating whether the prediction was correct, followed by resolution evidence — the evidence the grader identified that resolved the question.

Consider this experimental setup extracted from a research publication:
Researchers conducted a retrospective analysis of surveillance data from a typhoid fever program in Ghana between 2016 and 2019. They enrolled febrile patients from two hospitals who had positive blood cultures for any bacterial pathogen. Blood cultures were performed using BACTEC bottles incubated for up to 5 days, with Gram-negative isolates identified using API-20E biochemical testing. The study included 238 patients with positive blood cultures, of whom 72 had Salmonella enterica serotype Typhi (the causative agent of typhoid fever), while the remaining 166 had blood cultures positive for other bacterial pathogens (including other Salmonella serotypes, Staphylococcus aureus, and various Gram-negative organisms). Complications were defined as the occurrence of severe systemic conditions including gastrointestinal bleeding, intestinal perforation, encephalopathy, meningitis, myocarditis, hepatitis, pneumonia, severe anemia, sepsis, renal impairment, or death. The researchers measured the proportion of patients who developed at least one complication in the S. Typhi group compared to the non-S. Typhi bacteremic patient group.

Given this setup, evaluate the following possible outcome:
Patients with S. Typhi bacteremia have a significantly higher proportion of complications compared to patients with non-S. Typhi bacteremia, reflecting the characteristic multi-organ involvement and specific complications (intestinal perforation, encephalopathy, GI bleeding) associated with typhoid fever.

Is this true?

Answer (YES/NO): NO